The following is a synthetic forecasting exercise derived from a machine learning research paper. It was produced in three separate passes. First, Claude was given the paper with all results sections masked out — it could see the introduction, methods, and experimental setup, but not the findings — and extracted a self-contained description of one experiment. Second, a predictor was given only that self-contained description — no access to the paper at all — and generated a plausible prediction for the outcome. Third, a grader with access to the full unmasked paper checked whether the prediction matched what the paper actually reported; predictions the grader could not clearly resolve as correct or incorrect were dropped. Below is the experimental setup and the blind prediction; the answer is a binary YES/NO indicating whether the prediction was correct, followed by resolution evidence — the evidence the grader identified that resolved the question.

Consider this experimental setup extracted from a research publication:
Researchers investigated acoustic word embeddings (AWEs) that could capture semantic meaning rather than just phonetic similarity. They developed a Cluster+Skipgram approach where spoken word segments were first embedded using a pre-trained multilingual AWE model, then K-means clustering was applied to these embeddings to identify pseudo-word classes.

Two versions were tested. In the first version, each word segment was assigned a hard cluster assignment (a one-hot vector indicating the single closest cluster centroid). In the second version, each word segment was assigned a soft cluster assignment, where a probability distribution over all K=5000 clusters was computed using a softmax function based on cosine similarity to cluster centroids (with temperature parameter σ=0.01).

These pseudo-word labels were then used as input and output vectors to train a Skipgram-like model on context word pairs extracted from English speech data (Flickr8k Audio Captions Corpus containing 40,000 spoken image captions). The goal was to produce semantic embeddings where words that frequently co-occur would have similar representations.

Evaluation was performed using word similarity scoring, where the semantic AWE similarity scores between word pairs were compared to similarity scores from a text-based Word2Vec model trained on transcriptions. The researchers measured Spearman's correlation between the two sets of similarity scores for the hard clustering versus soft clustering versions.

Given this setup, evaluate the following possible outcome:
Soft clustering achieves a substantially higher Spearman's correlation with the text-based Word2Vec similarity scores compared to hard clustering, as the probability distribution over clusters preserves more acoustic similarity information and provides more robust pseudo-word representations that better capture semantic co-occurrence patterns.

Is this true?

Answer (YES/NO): YES